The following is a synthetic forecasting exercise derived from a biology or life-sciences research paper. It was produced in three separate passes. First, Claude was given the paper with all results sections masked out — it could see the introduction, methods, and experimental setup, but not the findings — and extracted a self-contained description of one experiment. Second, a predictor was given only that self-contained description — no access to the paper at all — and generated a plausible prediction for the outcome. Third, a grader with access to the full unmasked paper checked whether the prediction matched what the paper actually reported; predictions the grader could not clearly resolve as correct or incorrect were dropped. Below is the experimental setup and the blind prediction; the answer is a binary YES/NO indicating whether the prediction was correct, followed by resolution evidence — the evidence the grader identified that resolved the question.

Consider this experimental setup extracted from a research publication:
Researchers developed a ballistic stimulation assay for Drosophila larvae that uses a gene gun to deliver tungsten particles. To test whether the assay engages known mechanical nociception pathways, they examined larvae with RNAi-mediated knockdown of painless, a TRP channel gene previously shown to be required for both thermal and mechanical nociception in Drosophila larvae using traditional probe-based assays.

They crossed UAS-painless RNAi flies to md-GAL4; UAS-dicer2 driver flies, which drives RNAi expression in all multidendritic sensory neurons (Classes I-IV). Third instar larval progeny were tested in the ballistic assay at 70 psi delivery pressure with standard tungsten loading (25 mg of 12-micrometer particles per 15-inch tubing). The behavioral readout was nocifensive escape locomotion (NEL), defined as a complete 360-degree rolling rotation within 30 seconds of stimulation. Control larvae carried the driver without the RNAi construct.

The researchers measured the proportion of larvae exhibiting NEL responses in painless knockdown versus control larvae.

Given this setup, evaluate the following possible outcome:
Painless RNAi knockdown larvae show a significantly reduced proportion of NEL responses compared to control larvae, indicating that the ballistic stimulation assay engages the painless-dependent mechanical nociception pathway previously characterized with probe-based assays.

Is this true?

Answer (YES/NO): YES